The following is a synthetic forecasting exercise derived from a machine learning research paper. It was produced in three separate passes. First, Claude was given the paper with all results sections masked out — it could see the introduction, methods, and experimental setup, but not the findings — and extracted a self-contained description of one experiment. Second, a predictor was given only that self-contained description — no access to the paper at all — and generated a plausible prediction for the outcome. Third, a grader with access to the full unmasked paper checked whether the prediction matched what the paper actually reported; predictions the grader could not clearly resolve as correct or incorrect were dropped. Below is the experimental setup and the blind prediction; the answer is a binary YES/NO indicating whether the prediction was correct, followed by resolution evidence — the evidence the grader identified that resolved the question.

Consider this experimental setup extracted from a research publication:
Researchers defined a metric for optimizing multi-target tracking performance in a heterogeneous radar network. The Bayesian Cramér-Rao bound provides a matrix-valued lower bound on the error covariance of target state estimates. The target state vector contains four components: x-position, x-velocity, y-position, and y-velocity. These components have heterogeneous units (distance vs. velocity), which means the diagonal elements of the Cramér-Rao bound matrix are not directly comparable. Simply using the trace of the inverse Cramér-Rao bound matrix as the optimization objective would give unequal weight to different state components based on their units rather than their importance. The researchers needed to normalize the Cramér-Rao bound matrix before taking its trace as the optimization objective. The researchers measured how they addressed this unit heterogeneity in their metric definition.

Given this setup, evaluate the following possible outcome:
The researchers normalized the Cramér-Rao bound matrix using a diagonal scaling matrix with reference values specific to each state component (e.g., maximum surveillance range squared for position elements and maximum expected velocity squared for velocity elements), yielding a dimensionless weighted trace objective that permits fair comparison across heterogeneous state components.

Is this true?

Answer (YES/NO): NO